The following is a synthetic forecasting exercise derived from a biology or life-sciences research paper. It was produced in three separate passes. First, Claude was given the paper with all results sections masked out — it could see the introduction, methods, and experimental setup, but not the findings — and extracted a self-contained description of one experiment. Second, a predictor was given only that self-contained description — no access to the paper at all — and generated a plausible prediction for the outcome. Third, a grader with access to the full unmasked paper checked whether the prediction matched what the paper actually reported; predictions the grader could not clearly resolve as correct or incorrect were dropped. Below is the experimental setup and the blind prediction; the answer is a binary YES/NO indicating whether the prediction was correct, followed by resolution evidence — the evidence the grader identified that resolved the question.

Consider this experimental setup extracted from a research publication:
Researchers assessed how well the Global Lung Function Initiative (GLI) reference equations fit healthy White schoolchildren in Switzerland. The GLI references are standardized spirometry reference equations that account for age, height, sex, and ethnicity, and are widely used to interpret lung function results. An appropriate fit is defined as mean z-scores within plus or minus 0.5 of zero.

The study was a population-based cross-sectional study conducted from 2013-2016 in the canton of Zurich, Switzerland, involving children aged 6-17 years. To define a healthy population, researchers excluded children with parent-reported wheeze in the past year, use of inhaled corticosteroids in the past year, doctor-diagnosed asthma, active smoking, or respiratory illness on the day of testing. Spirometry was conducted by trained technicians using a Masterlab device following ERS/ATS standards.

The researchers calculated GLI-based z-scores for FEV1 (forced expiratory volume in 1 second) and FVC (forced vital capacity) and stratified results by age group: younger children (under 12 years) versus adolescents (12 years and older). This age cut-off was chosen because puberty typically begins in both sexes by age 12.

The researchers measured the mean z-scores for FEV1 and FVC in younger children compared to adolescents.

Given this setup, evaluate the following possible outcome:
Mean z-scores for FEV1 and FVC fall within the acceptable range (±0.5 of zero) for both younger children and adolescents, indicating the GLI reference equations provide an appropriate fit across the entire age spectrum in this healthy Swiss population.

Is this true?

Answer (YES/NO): NO